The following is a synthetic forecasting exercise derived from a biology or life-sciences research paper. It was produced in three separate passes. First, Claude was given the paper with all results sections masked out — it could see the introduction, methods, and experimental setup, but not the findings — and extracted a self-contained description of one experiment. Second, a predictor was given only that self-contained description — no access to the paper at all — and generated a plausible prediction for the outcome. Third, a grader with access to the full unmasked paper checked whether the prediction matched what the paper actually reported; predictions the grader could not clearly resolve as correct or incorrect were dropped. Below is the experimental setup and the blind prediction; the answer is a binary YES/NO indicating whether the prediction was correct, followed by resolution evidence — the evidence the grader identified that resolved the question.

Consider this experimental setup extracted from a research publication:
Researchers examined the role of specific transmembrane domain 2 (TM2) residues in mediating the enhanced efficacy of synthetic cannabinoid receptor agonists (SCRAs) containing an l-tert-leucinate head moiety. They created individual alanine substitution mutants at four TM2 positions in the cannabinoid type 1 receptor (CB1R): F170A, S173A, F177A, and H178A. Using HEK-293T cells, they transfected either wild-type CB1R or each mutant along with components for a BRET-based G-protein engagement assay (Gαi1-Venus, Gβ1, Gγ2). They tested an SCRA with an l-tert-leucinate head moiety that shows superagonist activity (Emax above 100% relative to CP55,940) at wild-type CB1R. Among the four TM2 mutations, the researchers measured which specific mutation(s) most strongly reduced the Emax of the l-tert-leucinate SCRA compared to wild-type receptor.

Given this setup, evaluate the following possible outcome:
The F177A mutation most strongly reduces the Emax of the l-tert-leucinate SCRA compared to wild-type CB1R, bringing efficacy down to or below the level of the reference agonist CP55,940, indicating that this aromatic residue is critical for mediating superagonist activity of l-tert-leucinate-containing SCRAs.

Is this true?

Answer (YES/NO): NO